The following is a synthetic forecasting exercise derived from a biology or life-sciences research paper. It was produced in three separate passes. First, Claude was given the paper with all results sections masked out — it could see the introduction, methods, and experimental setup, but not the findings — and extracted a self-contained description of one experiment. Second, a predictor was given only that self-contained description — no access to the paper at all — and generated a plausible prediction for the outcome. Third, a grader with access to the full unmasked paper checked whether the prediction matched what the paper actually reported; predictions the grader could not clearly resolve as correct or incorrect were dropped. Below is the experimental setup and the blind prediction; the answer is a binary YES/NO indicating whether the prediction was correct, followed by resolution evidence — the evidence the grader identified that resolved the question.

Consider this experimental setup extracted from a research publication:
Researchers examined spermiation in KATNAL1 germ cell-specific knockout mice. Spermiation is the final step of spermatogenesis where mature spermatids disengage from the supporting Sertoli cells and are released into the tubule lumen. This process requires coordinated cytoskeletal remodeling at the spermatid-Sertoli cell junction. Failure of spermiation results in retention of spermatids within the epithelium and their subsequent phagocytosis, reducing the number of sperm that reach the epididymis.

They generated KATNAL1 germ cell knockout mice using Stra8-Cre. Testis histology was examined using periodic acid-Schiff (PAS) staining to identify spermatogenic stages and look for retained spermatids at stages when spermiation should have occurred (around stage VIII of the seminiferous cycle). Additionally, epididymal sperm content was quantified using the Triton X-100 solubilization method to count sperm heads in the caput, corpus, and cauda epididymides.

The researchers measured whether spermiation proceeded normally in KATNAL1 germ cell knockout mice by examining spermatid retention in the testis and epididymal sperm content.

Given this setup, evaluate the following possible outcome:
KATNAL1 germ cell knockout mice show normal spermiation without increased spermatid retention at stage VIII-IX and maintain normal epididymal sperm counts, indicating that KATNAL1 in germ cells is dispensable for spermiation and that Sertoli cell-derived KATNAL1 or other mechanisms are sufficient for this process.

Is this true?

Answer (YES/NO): NO